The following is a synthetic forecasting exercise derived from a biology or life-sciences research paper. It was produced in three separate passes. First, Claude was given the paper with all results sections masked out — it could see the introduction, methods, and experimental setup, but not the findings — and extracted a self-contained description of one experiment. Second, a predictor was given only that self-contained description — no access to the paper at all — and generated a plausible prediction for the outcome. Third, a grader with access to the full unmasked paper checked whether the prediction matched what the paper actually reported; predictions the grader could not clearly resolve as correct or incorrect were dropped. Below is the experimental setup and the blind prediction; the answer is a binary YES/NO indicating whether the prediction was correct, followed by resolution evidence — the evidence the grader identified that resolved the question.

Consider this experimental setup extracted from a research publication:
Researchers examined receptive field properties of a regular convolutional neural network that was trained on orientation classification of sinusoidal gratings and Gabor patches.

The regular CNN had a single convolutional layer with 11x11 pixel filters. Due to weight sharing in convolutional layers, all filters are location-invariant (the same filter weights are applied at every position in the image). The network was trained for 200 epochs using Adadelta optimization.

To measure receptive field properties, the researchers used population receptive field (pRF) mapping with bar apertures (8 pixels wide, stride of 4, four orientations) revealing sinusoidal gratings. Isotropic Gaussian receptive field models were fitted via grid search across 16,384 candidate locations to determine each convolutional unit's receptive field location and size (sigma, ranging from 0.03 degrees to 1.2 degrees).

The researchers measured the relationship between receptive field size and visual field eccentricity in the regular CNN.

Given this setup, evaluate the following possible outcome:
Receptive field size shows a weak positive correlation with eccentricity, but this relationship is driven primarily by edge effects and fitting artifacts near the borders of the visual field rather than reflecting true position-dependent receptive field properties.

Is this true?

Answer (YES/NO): NO